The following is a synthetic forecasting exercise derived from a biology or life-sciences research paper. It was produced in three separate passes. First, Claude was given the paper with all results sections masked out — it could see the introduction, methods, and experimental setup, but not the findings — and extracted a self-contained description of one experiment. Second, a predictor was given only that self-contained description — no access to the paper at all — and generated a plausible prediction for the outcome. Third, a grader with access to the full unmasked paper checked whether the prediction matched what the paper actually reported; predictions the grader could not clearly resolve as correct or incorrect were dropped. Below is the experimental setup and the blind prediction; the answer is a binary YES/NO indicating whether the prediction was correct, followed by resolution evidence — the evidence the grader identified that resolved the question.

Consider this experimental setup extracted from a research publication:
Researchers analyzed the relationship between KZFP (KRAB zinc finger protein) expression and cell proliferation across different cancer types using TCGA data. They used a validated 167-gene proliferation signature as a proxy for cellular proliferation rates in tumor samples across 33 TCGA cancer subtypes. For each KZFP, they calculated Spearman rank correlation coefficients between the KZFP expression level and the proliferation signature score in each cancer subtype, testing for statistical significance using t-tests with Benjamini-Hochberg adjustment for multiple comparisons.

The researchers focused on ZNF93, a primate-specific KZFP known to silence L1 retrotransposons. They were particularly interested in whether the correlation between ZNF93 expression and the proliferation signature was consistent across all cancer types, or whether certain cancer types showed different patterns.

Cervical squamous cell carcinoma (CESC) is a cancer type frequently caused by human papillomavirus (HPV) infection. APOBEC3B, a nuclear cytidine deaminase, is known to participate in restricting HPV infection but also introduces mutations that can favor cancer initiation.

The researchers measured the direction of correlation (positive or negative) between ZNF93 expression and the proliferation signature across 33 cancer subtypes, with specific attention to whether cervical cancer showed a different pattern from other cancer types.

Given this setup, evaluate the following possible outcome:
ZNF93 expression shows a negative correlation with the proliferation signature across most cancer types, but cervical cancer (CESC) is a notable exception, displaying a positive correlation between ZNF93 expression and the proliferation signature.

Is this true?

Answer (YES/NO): NO